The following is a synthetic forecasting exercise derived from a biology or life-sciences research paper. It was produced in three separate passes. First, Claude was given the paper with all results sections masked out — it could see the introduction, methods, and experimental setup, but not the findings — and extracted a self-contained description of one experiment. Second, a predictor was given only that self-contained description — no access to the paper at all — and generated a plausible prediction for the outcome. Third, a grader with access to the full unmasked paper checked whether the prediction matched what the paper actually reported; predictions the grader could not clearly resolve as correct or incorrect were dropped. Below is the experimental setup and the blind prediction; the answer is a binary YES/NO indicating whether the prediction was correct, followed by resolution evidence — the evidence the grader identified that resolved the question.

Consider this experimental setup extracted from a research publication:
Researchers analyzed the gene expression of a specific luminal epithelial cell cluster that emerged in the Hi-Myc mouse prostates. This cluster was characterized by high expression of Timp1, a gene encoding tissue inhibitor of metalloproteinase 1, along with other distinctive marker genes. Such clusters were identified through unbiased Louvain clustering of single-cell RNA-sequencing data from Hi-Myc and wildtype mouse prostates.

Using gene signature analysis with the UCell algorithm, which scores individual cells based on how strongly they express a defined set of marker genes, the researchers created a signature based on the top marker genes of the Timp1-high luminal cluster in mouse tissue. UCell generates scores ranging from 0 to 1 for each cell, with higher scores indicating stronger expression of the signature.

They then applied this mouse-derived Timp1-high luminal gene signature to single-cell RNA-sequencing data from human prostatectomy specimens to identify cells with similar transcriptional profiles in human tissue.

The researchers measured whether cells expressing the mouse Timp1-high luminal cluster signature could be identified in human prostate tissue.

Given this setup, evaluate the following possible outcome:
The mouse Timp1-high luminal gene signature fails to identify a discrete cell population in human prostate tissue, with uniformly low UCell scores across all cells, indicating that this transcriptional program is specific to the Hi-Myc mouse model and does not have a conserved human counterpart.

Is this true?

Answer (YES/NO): NO